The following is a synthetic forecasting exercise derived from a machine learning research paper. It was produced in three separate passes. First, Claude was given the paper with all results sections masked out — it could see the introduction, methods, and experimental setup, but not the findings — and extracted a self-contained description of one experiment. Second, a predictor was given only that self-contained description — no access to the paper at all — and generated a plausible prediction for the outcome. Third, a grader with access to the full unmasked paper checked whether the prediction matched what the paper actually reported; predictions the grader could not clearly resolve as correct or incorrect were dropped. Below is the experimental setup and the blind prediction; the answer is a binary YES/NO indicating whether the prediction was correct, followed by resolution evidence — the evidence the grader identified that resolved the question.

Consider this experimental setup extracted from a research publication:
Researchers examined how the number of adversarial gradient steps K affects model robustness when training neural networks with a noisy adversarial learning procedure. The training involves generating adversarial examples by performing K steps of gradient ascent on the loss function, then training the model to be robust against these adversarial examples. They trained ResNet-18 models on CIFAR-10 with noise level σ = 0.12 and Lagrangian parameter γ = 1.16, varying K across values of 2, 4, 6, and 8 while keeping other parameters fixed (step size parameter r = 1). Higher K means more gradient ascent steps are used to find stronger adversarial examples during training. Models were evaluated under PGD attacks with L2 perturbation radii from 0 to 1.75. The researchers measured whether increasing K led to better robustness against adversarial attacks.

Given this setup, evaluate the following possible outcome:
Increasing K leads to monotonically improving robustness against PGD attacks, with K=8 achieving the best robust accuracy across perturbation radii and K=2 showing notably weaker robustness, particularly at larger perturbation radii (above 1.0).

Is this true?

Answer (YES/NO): NO